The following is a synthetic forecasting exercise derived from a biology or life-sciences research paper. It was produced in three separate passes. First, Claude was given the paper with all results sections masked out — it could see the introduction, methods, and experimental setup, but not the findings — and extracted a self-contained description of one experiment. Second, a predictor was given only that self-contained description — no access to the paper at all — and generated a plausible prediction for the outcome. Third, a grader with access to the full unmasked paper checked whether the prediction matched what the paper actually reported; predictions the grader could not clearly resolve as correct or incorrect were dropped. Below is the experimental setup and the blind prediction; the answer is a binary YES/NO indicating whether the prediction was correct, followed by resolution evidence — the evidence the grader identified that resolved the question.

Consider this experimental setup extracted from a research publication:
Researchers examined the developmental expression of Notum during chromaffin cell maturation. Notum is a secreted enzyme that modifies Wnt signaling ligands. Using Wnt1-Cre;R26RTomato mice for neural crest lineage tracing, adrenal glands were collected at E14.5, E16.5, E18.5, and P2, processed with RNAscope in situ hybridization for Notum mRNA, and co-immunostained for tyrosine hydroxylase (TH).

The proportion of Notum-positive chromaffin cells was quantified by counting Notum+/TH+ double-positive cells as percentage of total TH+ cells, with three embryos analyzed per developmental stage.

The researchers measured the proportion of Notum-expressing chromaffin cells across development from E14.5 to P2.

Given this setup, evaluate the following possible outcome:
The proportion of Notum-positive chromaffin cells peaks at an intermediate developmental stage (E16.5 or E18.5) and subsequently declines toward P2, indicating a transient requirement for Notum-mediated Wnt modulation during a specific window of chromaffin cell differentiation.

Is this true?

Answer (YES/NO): NO